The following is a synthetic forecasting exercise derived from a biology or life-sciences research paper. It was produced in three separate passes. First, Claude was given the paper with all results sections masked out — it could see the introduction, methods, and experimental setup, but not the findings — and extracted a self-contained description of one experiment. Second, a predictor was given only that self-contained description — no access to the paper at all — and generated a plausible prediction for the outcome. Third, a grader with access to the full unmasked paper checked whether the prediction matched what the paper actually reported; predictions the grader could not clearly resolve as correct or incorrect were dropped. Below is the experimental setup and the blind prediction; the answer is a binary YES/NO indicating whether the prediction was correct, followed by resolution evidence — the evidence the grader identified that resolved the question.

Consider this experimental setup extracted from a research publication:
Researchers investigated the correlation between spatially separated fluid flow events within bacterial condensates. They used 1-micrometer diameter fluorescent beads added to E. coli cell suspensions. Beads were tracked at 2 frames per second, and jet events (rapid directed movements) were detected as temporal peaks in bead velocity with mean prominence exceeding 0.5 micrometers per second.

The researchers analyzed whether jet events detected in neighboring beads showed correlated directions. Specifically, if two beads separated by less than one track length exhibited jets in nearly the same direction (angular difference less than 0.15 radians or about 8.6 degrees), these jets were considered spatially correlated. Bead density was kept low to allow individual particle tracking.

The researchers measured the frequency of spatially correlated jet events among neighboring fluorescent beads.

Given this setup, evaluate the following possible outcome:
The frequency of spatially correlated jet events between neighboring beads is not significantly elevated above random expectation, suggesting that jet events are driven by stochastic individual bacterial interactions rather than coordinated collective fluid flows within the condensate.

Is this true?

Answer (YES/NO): NO